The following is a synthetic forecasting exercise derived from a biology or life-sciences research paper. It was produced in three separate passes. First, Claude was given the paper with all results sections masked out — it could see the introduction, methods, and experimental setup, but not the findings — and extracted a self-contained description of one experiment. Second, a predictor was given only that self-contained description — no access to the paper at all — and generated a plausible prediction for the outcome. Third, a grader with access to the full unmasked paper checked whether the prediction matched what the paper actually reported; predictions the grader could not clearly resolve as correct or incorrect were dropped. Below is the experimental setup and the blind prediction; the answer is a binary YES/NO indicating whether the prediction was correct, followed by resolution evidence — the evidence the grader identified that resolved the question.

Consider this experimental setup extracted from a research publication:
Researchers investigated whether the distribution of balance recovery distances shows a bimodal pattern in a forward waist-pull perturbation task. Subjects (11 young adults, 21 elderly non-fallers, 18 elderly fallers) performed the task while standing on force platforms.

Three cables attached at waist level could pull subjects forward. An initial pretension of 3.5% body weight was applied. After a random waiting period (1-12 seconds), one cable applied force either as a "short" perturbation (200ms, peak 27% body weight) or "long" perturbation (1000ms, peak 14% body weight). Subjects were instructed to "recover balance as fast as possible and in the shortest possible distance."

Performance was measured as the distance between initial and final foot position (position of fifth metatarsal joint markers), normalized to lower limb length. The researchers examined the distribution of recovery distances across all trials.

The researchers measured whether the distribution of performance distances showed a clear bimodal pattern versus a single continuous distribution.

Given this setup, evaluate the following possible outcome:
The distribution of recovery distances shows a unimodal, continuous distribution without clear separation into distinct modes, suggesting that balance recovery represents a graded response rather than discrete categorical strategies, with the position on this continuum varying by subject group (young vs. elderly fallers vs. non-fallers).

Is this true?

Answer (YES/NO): NO